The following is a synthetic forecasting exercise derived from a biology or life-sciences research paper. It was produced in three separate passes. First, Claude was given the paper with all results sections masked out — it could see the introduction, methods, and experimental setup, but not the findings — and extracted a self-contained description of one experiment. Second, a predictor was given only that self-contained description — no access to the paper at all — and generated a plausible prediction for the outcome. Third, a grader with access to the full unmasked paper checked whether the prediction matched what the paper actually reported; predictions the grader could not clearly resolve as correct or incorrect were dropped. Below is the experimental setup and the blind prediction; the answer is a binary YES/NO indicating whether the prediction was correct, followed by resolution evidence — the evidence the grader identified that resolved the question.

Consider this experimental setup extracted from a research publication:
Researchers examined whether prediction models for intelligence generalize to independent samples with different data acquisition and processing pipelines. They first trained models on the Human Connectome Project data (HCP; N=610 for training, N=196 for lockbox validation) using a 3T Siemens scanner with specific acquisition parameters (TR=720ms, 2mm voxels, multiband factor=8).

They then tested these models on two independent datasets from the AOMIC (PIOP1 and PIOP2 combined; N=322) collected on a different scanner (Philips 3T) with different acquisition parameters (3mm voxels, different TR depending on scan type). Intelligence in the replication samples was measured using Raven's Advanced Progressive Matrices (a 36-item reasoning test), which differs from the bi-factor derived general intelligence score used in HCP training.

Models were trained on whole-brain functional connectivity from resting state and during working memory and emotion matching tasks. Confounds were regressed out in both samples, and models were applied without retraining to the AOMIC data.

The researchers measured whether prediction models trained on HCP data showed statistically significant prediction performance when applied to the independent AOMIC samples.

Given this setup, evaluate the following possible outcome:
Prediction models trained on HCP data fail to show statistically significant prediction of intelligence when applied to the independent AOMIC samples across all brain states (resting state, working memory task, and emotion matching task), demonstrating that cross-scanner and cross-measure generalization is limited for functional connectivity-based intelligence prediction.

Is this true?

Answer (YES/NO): NO